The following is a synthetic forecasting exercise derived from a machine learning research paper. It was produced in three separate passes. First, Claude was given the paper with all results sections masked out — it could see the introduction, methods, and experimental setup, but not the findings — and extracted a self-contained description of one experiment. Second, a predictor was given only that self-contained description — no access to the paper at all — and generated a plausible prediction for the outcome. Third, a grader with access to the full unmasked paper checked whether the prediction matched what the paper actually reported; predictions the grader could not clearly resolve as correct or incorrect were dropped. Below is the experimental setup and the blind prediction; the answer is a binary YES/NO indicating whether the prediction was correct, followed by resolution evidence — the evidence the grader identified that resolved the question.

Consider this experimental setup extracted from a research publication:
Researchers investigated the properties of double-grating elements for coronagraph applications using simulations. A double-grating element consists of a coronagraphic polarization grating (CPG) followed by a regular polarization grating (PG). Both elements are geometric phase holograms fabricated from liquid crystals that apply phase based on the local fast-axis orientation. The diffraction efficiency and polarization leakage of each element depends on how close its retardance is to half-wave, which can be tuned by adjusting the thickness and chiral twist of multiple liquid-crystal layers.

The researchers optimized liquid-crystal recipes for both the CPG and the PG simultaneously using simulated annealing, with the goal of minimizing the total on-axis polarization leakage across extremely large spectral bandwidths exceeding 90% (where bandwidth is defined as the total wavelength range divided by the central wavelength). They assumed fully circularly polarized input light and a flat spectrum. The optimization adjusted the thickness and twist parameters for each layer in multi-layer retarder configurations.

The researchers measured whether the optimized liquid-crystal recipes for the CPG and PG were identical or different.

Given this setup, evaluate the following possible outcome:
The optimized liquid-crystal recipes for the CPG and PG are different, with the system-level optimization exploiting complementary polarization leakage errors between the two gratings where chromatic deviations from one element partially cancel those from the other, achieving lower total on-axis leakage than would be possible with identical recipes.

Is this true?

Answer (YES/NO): YES